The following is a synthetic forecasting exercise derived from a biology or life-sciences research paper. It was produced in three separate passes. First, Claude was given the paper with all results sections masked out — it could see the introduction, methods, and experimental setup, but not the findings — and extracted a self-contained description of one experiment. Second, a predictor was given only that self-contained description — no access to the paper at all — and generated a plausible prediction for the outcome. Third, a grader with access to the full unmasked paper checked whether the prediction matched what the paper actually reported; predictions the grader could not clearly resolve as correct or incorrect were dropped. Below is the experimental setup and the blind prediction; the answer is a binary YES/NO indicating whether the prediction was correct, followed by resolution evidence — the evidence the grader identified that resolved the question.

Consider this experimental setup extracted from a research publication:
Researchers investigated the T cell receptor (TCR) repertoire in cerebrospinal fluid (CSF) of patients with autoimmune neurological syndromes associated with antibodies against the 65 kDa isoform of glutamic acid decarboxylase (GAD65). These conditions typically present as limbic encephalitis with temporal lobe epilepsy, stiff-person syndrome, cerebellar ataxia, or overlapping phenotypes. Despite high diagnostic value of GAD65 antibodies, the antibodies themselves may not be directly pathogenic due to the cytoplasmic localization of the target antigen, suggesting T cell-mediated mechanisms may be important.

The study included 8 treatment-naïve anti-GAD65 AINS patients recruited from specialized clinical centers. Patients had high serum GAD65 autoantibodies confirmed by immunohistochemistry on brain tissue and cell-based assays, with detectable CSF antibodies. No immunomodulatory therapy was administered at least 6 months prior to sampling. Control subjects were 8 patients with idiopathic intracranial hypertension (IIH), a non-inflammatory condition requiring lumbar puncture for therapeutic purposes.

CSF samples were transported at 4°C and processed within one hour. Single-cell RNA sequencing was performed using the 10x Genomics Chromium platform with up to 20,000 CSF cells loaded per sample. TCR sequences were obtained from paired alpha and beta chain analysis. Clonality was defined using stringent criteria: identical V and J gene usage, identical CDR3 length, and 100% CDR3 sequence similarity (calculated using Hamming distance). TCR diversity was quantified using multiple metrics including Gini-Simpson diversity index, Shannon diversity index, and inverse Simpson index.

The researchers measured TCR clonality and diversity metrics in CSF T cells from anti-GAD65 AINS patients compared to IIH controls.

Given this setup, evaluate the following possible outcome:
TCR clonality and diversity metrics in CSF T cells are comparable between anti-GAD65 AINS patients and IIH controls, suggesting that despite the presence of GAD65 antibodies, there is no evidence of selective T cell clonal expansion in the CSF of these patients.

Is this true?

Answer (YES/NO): NO